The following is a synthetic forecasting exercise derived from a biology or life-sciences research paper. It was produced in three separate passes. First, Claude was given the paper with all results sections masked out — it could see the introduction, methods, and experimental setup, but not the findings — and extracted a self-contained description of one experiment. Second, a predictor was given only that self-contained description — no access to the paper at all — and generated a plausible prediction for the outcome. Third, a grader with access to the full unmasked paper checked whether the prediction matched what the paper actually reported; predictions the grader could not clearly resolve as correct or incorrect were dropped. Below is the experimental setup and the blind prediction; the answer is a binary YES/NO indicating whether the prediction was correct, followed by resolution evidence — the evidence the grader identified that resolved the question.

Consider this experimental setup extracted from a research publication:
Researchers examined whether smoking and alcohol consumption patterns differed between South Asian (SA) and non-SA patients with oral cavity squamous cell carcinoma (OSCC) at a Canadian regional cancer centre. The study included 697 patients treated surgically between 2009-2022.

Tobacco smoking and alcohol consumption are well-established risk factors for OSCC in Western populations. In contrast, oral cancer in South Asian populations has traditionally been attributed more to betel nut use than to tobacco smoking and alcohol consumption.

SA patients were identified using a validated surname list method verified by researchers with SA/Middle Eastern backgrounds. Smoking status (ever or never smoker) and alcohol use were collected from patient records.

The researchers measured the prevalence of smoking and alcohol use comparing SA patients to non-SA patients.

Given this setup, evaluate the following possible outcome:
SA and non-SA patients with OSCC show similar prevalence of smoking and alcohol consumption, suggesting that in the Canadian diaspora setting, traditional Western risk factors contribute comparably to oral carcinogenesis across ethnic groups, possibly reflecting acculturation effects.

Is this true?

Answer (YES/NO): NO